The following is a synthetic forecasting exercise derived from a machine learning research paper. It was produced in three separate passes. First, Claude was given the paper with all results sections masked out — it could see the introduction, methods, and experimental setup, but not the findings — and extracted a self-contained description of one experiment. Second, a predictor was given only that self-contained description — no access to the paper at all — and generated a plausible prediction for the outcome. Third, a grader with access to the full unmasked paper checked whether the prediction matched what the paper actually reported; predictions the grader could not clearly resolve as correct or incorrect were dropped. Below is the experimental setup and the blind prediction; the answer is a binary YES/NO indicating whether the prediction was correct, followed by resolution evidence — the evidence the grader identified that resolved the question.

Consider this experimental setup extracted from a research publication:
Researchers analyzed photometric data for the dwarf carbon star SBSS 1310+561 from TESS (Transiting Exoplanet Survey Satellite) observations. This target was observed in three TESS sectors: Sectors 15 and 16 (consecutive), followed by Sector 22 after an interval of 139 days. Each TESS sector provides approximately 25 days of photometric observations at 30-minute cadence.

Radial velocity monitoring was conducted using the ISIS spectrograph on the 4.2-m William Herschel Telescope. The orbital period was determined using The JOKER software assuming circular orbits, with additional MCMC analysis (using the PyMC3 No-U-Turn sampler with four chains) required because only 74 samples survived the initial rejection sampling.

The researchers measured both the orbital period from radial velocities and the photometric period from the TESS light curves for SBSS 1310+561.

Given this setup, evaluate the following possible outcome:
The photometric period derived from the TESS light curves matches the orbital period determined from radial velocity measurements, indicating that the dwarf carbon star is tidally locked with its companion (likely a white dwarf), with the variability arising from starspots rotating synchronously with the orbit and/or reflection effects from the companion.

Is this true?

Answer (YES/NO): NO